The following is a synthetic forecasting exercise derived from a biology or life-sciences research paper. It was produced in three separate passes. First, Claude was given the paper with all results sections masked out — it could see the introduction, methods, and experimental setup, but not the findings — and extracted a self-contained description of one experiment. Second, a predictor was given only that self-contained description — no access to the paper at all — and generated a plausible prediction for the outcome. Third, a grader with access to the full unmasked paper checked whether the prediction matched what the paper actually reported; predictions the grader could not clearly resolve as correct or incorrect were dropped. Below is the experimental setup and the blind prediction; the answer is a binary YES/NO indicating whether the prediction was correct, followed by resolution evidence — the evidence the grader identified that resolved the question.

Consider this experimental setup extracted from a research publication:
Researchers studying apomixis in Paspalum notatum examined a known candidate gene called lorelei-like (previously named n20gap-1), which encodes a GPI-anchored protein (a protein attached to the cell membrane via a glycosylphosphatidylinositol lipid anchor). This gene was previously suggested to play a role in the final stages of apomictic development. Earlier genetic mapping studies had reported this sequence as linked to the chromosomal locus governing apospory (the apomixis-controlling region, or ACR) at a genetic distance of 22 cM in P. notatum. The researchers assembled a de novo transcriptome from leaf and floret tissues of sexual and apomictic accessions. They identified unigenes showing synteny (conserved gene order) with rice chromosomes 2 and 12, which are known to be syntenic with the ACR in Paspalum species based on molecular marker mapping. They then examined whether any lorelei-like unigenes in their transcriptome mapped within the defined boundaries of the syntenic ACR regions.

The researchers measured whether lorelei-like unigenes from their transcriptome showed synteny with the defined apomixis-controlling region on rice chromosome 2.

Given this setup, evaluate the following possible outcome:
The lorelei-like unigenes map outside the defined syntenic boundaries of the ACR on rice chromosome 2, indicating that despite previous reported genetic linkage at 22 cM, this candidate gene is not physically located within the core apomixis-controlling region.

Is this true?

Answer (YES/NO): NO